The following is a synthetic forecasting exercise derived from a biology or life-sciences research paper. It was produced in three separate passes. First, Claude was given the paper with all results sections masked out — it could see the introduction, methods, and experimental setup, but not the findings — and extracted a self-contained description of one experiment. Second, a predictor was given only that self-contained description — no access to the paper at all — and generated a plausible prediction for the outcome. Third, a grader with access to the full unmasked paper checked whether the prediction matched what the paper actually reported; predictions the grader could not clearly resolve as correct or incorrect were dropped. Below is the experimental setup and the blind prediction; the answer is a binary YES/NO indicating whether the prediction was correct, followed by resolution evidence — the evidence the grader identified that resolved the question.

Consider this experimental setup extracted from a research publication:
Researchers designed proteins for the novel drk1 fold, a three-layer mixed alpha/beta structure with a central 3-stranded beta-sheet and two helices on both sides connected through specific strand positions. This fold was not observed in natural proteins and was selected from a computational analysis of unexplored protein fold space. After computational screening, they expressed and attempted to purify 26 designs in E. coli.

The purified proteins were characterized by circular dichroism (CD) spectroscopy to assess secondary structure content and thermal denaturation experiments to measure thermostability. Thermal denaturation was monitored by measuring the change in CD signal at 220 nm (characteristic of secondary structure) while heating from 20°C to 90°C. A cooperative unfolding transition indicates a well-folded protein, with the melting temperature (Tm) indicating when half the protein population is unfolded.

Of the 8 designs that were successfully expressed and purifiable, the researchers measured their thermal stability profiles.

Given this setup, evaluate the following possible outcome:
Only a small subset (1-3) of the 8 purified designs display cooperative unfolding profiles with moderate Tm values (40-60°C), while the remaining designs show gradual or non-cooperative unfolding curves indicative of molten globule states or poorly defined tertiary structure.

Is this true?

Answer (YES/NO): NO